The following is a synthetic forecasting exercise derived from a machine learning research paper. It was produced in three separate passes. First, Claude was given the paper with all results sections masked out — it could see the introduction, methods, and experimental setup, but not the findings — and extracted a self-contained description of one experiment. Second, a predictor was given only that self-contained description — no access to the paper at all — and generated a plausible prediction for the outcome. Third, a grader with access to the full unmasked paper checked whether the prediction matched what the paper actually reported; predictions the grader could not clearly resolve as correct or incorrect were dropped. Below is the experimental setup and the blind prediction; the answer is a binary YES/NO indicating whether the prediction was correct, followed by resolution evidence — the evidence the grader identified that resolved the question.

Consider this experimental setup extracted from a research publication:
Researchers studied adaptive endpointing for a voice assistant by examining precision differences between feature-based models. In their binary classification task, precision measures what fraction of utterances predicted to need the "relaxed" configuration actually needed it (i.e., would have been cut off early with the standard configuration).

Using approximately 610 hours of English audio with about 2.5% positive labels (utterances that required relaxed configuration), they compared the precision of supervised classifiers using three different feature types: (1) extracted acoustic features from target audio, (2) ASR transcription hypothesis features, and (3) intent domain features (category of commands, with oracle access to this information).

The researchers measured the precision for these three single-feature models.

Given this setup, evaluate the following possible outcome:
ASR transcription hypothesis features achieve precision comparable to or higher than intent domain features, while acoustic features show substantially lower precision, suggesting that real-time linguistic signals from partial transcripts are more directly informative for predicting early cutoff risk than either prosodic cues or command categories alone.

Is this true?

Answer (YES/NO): YES